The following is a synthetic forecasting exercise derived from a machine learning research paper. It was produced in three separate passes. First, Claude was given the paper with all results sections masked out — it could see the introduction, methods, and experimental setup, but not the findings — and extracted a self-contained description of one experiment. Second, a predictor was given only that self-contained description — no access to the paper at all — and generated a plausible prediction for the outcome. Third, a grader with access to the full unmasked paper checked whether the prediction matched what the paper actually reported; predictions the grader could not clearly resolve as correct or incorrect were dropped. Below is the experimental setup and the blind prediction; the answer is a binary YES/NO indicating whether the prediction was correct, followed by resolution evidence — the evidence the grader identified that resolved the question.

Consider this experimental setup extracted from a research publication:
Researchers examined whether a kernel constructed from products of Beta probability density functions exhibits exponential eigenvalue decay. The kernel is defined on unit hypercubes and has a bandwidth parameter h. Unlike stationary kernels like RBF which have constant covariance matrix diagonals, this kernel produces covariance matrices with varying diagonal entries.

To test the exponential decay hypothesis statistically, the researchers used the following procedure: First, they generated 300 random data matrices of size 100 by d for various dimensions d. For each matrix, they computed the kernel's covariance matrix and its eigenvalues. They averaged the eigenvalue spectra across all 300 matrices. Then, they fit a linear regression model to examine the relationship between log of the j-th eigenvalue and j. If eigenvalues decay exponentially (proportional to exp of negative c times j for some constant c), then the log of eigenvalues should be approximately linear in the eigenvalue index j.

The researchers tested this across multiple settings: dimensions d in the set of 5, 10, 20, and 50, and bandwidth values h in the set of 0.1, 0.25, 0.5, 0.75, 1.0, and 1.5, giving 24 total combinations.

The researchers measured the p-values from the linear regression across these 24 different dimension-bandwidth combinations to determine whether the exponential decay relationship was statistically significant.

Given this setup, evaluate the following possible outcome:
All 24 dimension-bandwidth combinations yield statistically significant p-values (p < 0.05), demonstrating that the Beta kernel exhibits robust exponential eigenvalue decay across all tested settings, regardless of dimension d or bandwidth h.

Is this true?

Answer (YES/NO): YES